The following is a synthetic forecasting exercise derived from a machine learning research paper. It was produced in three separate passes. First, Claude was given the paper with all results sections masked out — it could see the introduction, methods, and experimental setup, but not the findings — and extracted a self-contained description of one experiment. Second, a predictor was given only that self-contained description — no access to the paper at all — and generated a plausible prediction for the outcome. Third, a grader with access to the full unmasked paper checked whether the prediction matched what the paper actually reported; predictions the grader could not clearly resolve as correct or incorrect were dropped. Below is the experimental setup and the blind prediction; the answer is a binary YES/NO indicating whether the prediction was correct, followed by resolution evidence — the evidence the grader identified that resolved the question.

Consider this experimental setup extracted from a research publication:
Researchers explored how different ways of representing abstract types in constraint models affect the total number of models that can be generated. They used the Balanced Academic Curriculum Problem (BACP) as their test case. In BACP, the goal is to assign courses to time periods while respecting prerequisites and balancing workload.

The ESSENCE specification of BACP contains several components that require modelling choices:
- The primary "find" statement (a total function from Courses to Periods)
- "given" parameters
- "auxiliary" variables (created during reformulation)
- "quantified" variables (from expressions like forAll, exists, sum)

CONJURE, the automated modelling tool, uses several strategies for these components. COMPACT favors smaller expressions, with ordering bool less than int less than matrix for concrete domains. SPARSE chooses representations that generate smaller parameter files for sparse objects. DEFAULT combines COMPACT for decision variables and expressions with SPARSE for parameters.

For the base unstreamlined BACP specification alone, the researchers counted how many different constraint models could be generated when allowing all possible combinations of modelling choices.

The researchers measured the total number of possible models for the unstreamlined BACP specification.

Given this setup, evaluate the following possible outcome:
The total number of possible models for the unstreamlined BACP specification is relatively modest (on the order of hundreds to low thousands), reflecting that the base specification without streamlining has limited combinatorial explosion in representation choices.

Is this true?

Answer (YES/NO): NO